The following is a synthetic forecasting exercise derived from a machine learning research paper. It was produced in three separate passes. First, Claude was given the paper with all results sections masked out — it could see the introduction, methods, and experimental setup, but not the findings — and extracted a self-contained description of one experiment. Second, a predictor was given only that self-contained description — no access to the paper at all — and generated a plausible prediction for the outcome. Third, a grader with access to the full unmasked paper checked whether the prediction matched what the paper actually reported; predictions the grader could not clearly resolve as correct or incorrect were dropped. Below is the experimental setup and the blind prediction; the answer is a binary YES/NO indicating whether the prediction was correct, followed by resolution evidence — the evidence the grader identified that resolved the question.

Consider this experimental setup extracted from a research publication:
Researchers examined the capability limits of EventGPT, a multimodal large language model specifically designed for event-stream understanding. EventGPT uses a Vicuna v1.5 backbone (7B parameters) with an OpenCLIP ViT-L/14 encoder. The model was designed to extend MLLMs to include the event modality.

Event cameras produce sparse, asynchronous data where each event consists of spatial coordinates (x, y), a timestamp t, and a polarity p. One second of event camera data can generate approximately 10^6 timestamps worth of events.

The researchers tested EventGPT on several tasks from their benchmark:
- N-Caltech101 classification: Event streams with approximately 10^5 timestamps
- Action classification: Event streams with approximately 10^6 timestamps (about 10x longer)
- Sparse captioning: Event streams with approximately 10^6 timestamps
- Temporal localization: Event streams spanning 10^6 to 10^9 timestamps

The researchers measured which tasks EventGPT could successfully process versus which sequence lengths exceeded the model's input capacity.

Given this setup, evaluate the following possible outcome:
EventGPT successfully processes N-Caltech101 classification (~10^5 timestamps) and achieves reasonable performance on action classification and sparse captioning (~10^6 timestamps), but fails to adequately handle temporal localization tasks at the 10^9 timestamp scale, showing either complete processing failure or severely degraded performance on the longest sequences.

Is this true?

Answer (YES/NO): NO